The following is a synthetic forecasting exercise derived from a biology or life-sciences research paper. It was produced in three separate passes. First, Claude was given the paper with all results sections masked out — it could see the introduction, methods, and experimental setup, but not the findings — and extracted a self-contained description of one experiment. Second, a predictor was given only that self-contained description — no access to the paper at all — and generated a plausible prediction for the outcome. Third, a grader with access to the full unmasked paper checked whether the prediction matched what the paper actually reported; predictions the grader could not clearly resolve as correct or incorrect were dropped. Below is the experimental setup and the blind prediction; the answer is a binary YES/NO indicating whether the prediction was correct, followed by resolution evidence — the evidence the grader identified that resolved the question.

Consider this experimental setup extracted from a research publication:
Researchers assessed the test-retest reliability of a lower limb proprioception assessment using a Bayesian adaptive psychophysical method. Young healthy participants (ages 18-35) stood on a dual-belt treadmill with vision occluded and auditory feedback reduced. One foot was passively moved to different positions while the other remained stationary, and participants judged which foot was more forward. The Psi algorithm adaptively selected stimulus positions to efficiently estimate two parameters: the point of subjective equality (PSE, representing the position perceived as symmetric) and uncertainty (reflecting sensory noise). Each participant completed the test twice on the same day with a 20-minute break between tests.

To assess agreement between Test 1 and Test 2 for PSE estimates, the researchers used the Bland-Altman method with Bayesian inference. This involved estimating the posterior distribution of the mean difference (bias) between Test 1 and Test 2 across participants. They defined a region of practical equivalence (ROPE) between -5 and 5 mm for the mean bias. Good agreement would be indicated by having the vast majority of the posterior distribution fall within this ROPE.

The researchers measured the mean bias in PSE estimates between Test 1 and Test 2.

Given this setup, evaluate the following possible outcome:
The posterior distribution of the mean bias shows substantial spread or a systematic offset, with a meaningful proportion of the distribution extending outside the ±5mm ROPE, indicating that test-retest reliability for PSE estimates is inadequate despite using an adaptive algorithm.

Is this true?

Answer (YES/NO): NO